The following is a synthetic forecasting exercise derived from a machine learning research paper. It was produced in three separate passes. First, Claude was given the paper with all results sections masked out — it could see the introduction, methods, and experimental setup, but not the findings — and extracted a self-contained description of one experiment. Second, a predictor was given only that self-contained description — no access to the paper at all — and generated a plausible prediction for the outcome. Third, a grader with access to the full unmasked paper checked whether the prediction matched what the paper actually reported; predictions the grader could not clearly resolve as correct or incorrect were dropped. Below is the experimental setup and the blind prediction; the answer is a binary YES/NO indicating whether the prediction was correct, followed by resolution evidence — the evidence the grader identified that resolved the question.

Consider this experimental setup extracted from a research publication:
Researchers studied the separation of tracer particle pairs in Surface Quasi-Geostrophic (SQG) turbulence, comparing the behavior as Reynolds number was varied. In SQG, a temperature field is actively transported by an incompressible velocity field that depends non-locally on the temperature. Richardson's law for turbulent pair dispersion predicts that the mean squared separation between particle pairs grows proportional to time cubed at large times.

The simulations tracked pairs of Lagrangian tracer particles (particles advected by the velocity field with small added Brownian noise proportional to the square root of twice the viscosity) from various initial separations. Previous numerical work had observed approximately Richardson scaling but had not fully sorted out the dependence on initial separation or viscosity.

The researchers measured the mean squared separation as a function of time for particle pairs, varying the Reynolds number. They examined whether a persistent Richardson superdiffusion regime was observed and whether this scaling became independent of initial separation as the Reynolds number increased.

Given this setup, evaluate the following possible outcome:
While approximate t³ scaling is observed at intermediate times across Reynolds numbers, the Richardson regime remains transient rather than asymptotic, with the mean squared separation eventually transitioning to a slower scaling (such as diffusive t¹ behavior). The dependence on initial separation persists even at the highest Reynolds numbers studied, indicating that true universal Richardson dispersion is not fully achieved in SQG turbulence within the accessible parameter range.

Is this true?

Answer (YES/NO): NO